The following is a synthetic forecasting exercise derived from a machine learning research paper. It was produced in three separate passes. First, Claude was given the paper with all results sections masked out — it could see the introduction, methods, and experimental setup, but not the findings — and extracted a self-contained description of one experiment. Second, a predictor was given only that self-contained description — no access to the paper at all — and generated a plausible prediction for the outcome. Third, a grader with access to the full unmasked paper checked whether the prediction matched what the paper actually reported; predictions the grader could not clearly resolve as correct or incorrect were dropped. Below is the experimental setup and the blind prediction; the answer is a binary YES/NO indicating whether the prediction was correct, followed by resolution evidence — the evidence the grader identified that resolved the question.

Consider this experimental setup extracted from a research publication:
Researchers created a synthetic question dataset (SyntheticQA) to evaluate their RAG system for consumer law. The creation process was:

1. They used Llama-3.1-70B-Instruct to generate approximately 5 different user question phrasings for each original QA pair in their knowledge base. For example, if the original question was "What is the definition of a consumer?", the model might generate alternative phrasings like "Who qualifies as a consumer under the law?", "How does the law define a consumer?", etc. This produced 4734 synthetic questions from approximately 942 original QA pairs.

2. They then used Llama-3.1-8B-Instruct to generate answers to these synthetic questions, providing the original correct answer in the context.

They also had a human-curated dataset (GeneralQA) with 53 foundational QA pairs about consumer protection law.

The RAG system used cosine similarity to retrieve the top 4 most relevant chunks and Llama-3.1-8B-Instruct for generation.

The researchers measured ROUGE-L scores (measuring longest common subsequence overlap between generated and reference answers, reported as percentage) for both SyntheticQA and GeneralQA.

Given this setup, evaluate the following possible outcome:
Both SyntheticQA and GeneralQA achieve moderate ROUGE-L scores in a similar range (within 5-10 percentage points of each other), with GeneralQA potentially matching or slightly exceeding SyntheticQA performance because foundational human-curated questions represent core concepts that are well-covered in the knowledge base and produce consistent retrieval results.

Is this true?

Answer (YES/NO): NO